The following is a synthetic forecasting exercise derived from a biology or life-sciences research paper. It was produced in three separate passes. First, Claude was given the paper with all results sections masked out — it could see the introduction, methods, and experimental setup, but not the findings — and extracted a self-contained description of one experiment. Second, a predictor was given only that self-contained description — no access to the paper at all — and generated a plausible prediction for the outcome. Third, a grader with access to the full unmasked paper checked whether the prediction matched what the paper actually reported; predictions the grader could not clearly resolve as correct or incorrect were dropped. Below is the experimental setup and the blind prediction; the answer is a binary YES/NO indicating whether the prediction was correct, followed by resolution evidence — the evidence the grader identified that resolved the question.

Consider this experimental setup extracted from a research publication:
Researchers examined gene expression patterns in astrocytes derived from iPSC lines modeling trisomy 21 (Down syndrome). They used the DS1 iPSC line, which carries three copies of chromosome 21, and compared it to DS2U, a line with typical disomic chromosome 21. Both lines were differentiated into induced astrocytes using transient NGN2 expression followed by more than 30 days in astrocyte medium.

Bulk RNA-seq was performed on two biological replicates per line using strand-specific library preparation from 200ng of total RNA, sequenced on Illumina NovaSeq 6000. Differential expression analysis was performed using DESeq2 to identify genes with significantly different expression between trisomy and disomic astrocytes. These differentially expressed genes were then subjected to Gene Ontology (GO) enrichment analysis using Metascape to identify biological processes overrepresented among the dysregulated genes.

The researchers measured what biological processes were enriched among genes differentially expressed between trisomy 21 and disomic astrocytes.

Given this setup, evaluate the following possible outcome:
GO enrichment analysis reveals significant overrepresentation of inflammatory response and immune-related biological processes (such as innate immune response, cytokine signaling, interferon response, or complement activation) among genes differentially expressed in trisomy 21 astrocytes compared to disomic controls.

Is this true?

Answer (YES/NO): NO